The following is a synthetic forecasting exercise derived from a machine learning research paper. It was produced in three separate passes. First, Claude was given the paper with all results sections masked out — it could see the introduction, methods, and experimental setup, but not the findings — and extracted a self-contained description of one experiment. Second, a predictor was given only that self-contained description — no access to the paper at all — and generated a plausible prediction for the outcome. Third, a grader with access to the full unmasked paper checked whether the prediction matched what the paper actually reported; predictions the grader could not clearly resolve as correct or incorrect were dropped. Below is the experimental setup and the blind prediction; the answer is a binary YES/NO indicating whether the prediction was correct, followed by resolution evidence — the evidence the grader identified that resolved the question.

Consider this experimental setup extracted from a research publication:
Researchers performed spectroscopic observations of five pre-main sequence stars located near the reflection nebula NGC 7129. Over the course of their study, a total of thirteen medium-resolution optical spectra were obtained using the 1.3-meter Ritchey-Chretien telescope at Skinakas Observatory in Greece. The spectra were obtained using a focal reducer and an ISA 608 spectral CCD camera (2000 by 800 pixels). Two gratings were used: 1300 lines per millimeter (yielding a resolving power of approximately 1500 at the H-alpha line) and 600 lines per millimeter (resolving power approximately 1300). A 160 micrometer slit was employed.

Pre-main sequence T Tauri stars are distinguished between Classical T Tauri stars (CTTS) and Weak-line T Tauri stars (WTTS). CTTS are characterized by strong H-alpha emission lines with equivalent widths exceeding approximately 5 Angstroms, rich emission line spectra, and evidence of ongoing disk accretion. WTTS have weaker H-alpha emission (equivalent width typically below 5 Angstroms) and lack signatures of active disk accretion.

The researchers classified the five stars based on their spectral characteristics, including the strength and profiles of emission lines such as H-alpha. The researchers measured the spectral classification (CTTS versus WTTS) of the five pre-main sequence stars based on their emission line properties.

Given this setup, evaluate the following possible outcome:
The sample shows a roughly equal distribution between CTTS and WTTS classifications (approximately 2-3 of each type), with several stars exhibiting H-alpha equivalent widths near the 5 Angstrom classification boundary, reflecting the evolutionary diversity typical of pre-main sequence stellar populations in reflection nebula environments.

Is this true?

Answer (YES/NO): NO